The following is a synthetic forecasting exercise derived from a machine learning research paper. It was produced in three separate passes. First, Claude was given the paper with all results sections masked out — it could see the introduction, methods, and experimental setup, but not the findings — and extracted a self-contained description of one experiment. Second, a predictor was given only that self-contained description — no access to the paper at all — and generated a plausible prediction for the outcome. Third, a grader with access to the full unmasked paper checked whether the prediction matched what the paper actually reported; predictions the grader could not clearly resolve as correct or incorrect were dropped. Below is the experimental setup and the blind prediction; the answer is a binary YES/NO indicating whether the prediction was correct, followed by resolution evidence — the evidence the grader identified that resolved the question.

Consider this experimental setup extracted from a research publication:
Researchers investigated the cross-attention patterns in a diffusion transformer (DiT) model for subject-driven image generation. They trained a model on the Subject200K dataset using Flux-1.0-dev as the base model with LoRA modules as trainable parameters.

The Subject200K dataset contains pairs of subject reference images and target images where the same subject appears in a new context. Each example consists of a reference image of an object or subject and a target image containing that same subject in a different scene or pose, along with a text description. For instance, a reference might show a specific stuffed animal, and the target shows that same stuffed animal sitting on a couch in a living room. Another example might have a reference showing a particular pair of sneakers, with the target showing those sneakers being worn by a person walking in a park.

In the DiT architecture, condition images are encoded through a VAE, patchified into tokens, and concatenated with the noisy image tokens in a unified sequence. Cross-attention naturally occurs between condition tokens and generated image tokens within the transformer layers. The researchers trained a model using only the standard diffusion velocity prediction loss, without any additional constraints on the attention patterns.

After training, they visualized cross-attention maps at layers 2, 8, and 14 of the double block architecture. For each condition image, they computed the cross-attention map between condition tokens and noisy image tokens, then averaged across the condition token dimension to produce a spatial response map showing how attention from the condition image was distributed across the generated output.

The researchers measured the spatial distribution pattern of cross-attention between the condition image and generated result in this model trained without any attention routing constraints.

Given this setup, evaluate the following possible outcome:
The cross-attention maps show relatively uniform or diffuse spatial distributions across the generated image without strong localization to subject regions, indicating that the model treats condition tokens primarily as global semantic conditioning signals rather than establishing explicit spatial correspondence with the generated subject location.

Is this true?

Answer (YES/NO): NO